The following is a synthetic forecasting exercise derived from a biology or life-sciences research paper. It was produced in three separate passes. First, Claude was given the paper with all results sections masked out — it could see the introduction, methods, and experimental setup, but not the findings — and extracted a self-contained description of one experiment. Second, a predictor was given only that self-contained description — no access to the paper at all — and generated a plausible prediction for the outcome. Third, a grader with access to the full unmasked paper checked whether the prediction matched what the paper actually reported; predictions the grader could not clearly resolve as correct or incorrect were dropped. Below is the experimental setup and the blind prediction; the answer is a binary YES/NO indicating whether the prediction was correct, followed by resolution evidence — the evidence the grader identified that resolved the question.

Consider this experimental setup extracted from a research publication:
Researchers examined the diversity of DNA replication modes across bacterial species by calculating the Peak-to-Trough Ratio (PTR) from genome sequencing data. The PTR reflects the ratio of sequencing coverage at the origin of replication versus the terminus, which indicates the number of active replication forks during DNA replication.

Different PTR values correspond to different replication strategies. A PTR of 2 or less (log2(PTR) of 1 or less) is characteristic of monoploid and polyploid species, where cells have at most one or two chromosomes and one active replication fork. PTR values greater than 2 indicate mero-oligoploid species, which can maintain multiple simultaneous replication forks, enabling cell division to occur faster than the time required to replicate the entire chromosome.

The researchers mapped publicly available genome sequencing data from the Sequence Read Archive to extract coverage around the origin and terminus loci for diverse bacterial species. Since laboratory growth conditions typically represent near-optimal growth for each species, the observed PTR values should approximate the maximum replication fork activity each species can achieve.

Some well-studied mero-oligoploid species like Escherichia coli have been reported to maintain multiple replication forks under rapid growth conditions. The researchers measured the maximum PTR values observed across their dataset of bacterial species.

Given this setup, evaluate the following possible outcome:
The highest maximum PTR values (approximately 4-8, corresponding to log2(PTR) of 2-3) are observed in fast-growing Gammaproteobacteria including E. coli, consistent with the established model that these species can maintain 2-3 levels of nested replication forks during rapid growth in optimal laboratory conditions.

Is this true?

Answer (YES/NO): NO